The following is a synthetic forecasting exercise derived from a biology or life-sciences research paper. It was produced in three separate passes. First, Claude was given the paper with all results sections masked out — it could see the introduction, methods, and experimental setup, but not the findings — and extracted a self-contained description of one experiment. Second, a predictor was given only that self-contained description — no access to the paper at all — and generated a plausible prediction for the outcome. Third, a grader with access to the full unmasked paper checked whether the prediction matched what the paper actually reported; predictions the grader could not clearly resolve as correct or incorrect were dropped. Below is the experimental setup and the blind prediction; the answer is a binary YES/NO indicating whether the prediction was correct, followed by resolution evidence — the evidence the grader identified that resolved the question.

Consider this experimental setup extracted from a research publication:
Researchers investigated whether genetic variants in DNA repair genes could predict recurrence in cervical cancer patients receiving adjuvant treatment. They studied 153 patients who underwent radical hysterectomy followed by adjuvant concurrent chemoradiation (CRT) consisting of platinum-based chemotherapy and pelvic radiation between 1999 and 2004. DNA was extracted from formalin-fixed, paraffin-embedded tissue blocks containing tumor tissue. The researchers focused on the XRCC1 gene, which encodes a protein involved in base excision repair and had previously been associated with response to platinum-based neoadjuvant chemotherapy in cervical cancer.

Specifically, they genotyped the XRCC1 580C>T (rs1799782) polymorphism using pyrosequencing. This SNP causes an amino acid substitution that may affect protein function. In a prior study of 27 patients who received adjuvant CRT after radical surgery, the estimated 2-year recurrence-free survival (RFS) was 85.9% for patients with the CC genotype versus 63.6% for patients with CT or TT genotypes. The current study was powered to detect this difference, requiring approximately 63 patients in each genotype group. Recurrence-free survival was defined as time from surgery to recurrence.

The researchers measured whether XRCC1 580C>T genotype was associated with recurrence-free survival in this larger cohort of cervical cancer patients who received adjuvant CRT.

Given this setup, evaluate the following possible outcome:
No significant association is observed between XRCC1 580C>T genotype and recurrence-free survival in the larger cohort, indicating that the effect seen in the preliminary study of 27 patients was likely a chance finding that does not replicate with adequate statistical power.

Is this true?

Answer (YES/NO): YES